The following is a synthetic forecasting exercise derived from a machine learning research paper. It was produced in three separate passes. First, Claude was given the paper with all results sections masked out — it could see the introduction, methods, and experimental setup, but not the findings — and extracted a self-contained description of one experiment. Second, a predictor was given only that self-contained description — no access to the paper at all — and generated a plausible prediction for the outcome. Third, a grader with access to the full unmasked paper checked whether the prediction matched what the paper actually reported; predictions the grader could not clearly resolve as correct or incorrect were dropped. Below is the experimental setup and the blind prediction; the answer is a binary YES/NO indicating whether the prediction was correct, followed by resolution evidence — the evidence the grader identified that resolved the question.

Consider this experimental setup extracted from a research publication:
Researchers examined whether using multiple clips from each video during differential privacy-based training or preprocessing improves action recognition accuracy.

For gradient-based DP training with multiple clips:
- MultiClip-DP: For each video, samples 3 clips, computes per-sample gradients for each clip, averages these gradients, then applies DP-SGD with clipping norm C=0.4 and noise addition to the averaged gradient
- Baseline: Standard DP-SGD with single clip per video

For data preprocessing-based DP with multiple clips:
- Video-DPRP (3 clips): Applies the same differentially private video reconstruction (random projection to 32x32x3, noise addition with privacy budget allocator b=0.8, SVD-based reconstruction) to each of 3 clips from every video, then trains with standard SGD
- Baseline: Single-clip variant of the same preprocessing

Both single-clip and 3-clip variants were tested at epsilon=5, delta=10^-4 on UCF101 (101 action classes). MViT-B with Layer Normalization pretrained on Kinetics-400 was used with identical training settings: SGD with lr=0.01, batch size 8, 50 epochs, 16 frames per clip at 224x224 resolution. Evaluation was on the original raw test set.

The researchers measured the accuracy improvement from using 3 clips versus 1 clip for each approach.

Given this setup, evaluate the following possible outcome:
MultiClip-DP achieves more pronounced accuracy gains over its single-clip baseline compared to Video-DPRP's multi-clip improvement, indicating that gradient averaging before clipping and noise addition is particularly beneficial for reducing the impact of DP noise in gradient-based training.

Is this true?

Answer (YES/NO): YES